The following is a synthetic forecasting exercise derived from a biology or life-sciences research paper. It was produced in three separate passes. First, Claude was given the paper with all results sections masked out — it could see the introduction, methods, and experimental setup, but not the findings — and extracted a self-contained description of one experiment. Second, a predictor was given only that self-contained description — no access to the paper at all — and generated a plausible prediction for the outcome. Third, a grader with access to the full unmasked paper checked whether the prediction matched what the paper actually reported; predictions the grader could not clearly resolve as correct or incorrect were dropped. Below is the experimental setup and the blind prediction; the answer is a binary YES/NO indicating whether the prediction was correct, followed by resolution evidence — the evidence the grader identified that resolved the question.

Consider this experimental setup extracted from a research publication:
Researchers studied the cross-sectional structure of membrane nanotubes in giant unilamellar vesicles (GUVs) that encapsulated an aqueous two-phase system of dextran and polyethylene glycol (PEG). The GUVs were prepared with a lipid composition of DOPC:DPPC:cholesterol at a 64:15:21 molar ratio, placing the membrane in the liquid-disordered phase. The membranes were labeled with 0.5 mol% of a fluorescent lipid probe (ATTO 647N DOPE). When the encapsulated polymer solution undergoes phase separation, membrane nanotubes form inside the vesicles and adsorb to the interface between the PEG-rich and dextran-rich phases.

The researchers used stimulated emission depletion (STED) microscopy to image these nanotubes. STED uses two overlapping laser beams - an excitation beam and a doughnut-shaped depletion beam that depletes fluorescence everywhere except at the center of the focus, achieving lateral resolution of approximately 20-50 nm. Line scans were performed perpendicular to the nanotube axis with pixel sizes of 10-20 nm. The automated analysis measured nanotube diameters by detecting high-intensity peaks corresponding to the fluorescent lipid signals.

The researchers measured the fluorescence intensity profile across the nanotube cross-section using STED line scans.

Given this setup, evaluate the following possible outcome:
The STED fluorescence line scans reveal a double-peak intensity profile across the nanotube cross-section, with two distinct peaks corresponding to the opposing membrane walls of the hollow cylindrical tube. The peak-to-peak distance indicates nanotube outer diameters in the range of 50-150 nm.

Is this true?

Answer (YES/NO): YES